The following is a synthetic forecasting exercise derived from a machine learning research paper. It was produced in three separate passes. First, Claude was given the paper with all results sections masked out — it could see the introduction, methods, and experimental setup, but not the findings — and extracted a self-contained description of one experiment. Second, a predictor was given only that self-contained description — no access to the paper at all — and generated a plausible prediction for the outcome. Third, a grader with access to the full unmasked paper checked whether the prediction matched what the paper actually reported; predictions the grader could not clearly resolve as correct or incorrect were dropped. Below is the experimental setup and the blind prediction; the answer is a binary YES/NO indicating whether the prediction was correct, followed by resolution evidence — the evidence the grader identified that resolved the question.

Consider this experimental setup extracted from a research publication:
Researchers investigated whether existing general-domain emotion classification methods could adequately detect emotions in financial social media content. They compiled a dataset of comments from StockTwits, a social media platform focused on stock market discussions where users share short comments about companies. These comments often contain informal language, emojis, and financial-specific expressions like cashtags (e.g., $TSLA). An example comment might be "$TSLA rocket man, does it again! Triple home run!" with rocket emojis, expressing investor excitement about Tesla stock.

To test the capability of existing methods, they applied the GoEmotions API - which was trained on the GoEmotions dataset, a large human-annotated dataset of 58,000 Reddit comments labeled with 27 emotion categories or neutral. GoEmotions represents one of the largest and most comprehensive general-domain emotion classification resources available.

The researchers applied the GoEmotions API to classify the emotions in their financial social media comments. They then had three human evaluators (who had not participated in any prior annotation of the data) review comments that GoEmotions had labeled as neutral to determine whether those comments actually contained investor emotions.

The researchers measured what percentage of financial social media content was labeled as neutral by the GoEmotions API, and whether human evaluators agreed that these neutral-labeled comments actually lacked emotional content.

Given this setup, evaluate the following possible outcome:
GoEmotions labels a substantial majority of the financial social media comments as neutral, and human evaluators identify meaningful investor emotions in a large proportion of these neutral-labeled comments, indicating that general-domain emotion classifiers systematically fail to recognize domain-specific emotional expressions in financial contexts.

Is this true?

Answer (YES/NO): YES